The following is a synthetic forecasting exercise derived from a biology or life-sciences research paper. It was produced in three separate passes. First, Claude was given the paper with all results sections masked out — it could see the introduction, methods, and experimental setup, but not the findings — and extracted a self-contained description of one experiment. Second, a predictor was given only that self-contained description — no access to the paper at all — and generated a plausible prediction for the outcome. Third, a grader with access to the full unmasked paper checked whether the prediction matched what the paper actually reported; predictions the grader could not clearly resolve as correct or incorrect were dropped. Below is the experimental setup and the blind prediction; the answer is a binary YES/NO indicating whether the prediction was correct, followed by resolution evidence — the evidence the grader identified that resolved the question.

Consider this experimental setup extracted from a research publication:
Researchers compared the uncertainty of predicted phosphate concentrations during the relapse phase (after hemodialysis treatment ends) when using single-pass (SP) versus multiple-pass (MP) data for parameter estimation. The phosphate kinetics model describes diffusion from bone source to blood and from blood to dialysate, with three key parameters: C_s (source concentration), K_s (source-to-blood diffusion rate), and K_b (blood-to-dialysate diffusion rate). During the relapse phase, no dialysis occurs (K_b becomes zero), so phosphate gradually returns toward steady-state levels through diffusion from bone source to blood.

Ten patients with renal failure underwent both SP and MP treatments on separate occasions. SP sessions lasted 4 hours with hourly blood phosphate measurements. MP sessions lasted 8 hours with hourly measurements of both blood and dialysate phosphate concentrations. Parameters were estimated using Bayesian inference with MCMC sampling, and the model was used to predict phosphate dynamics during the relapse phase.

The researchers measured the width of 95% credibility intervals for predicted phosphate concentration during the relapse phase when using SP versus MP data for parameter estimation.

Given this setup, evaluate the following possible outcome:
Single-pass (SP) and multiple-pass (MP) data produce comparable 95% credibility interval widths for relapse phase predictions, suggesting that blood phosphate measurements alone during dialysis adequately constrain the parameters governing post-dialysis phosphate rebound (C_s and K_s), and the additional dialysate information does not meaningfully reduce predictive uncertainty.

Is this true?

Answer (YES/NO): NO